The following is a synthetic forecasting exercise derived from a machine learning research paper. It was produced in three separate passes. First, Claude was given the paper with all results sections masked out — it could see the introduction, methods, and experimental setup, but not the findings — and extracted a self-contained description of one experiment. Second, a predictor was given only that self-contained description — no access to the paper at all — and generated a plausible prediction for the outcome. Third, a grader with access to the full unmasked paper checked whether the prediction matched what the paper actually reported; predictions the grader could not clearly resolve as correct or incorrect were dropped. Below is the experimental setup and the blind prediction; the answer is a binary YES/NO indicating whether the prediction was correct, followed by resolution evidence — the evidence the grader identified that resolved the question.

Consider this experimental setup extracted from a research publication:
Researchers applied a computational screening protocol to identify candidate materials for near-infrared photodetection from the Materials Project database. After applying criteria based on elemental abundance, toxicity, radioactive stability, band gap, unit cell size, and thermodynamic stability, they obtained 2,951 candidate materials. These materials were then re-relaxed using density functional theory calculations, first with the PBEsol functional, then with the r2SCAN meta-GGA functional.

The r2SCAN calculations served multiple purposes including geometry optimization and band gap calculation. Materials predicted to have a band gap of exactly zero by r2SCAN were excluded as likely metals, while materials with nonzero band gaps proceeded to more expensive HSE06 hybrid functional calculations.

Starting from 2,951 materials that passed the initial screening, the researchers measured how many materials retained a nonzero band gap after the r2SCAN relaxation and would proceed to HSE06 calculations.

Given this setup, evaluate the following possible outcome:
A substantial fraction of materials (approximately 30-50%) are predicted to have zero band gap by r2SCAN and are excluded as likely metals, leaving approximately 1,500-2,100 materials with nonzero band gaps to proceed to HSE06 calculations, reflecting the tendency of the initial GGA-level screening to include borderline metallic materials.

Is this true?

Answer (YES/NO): NO